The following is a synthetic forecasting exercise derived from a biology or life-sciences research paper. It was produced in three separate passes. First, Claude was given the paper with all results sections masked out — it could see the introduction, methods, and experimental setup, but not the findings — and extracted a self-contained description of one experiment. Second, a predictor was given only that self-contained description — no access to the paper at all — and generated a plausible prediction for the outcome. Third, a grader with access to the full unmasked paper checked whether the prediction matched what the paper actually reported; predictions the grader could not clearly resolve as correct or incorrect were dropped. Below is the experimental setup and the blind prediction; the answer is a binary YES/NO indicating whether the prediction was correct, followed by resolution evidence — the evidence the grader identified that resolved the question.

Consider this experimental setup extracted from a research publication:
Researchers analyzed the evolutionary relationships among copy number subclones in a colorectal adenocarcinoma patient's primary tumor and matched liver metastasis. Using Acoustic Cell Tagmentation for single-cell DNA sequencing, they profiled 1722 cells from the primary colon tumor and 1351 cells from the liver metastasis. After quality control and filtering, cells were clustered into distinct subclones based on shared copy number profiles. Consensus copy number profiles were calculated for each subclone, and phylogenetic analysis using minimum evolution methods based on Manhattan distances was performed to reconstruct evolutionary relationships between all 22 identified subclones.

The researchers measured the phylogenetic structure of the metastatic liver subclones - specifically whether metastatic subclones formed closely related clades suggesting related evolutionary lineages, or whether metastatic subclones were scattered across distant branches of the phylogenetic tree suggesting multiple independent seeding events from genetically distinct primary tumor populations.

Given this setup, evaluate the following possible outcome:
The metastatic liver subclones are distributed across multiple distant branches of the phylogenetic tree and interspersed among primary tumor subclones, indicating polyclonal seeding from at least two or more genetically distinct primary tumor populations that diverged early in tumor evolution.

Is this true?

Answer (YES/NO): NO